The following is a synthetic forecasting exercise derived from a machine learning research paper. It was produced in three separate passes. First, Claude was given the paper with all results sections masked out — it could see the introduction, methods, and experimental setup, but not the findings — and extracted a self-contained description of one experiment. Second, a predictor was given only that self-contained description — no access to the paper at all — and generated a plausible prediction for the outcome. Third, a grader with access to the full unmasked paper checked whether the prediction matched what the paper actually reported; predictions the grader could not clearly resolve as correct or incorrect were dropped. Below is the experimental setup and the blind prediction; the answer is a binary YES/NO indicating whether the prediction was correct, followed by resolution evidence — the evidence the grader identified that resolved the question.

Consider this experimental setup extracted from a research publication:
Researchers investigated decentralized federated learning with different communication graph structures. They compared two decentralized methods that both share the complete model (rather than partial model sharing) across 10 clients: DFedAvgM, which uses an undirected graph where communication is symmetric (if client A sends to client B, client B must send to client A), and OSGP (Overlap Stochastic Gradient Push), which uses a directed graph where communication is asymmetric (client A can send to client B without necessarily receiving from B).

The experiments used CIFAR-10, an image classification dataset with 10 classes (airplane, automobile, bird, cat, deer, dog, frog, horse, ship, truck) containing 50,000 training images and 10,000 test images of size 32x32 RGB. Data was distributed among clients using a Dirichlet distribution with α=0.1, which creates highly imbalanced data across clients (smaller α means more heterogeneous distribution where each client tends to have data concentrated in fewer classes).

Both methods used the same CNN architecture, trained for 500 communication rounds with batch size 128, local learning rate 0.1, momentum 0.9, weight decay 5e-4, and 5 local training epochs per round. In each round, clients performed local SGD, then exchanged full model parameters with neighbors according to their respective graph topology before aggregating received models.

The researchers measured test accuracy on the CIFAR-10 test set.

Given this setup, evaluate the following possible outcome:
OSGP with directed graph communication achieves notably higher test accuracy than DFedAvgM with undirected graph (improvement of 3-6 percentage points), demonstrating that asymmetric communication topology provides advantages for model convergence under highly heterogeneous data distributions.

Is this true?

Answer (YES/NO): NO